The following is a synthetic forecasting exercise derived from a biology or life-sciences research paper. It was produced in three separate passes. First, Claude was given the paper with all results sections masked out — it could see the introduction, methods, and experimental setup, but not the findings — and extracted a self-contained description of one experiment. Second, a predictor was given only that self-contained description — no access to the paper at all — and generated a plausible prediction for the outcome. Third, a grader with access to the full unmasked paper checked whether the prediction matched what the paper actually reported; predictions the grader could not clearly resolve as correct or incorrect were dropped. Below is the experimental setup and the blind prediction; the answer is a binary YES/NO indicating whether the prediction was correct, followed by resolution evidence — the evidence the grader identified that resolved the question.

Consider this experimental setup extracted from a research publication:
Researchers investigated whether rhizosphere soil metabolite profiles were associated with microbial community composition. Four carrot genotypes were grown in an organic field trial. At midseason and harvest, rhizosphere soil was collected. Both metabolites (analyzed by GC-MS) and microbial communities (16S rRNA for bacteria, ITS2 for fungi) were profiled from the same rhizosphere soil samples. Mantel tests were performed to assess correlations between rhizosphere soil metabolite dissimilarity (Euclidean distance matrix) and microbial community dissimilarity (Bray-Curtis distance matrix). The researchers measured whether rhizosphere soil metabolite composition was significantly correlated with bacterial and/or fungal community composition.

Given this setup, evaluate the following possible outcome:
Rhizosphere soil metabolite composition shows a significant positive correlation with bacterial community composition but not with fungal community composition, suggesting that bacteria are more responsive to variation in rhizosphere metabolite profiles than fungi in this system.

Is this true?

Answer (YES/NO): NO